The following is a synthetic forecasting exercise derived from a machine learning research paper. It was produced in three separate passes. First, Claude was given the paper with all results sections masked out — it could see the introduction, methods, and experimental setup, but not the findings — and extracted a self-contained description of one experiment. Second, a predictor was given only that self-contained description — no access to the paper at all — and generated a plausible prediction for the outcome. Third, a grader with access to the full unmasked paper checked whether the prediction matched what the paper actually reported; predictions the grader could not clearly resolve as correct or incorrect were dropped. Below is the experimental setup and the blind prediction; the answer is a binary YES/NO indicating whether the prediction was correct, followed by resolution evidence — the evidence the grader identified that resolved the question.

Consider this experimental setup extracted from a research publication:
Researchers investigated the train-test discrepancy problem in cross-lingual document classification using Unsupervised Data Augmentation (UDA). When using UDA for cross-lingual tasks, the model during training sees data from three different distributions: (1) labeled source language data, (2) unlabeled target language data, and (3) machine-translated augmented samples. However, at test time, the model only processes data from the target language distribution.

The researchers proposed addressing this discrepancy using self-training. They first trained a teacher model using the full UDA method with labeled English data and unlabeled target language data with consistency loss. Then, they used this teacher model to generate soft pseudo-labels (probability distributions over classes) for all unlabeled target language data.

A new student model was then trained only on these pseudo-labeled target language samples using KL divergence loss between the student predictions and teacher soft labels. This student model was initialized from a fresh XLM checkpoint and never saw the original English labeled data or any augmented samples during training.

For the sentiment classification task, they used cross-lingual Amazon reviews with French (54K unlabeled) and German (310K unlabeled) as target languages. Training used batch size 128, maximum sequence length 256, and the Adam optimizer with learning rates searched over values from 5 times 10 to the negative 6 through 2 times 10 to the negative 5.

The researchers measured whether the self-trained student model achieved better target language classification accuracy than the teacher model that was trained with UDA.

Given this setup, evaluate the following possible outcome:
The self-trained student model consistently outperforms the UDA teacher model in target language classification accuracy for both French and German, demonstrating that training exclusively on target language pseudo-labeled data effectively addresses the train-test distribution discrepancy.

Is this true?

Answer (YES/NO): YES